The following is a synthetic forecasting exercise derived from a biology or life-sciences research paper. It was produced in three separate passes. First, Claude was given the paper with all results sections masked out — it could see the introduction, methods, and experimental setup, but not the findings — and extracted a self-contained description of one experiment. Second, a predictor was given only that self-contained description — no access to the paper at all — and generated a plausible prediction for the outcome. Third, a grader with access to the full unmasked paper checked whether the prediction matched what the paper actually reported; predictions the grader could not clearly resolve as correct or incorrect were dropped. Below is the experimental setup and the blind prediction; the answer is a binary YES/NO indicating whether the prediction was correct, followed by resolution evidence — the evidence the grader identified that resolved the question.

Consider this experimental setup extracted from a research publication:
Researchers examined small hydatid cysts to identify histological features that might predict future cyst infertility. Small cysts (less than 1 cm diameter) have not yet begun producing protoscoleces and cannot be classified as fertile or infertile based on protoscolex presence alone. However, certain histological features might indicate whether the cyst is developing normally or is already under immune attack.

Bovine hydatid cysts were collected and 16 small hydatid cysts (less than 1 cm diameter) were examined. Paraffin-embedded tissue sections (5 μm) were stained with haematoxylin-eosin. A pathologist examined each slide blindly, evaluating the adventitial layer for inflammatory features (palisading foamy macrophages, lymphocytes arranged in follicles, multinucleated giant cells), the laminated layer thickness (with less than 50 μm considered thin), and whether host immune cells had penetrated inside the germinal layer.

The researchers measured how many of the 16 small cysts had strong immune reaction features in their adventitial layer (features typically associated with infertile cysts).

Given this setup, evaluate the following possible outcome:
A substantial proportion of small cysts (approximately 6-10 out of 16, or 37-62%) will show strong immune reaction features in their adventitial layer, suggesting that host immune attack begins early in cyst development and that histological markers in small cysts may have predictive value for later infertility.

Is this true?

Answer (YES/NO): NO